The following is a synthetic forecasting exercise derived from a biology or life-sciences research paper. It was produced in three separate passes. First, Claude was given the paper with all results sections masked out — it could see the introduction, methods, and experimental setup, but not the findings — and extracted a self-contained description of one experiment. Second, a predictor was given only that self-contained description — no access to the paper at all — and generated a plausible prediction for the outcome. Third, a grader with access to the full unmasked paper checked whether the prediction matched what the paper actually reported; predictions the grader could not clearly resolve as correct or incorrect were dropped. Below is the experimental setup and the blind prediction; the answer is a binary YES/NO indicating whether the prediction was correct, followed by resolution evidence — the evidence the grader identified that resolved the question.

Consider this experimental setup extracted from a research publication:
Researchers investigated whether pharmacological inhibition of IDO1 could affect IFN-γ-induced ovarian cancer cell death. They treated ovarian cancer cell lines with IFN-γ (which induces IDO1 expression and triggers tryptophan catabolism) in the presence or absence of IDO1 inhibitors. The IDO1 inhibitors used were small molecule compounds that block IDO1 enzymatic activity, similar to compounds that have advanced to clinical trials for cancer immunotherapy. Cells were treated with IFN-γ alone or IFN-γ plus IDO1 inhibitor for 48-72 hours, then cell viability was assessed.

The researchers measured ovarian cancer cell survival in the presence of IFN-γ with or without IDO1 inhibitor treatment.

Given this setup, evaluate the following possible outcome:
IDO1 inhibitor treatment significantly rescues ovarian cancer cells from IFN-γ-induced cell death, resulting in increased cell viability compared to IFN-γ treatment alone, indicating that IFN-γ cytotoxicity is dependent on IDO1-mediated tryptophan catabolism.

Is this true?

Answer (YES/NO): YES